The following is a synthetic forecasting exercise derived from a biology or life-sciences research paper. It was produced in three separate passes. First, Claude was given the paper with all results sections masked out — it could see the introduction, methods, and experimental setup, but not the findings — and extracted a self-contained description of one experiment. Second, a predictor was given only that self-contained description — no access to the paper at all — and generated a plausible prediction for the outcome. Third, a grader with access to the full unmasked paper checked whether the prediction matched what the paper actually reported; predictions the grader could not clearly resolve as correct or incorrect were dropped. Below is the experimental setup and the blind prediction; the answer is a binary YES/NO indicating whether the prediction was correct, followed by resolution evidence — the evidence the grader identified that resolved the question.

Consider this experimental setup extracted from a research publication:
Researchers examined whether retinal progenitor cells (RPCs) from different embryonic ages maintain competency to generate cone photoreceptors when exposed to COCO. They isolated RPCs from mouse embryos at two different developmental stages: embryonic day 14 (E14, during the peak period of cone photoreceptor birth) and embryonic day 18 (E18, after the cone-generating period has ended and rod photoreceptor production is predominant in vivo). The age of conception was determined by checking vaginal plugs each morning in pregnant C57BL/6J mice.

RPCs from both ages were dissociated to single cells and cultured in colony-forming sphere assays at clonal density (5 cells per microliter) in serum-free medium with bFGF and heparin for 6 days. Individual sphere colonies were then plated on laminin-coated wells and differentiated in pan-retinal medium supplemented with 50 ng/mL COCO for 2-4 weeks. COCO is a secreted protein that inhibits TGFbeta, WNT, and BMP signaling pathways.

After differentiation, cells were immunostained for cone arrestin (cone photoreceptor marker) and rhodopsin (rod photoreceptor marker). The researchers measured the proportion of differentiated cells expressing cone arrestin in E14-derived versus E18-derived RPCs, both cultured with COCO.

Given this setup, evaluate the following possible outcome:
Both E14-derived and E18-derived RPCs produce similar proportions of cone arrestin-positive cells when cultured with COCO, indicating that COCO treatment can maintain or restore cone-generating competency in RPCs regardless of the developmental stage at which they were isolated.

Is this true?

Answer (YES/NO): YES